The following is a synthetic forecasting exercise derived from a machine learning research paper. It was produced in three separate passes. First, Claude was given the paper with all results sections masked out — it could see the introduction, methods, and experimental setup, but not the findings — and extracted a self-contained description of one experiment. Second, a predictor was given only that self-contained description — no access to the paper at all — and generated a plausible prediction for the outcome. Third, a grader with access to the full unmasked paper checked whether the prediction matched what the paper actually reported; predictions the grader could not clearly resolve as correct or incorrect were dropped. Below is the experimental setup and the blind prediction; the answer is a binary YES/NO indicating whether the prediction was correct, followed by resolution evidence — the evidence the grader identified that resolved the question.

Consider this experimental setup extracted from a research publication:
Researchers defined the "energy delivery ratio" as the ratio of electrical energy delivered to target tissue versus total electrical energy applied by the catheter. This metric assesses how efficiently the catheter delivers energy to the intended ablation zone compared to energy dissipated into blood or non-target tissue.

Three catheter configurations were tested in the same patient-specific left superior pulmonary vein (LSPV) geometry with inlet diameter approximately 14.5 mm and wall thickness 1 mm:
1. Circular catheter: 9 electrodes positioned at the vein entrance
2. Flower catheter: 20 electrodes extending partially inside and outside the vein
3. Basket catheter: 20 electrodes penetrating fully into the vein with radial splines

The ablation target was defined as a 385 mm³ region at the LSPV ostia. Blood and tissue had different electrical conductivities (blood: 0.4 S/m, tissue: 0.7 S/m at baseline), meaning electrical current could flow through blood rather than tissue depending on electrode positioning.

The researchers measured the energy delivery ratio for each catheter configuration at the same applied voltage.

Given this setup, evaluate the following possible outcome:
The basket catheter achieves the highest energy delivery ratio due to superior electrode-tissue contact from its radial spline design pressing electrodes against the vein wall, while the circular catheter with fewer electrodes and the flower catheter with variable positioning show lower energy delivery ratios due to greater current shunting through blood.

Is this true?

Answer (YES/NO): NO